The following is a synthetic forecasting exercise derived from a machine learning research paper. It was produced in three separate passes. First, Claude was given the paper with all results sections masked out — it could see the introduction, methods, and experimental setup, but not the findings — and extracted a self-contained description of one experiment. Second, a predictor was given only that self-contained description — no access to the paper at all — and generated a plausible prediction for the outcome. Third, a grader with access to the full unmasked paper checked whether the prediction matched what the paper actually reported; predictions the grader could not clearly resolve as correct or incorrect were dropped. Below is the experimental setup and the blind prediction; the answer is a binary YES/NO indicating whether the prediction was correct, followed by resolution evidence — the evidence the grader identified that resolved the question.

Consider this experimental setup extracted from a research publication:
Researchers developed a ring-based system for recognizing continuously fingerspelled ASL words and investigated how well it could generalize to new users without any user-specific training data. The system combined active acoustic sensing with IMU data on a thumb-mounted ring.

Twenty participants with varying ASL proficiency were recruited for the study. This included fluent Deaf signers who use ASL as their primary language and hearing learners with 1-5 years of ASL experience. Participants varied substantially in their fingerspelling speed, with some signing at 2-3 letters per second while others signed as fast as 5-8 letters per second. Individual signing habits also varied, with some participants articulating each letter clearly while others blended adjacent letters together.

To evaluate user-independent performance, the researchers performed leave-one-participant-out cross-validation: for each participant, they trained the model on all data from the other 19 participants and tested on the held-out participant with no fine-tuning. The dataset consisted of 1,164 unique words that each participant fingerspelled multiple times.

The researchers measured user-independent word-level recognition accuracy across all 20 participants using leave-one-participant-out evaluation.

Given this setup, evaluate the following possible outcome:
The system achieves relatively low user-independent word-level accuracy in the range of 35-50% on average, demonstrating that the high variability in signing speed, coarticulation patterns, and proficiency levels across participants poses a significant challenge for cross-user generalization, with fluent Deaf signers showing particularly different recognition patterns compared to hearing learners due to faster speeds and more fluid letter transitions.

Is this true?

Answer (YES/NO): NO